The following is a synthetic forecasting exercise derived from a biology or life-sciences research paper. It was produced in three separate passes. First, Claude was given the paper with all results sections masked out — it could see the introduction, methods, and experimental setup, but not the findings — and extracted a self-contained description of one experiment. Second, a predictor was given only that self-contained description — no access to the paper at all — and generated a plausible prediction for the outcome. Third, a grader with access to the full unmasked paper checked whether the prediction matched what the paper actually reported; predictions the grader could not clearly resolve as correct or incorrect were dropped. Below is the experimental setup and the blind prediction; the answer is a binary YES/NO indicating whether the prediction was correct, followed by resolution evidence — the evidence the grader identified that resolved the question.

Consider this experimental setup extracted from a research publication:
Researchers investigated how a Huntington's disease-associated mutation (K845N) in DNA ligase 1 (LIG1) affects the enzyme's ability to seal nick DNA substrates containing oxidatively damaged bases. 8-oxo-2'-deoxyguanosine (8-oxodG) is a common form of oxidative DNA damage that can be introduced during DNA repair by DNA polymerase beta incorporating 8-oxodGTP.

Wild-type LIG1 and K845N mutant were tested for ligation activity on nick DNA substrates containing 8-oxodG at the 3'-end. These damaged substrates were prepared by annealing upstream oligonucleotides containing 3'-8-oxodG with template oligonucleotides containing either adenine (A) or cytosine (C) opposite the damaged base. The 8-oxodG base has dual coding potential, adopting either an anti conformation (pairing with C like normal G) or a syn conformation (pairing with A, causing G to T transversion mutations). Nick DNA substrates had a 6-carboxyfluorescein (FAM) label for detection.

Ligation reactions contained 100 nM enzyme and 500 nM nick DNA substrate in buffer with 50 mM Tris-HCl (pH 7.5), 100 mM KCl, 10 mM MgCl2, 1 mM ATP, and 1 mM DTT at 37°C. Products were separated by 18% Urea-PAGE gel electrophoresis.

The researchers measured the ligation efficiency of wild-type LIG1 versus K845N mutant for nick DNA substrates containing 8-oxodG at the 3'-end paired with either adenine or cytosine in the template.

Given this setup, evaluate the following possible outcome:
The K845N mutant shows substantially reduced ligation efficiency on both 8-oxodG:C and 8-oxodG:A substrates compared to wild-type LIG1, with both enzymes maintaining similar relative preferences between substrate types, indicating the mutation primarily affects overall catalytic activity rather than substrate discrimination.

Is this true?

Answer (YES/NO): NO